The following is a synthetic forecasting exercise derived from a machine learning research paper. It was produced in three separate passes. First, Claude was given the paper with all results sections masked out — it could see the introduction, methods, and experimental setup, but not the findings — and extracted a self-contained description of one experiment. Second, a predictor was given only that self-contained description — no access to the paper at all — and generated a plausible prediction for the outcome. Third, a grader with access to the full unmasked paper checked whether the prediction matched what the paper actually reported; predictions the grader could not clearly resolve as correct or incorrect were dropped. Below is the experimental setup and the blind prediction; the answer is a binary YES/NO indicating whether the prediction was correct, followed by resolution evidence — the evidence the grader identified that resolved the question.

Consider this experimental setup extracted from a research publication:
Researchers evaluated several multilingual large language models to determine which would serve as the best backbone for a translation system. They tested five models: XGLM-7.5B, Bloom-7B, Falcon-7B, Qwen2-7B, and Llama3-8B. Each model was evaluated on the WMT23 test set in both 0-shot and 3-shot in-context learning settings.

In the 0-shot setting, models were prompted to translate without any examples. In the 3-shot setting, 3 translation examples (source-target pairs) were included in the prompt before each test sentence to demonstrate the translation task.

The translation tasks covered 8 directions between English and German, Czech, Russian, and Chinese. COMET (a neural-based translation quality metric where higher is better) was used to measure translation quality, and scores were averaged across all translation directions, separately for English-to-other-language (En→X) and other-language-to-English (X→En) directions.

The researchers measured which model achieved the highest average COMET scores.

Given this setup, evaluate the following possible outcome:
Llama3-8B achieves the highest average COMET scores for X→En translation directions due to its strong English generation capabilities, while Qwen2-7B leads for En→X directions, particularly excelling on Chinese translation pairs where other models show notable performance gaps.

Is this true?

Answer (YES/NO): NO